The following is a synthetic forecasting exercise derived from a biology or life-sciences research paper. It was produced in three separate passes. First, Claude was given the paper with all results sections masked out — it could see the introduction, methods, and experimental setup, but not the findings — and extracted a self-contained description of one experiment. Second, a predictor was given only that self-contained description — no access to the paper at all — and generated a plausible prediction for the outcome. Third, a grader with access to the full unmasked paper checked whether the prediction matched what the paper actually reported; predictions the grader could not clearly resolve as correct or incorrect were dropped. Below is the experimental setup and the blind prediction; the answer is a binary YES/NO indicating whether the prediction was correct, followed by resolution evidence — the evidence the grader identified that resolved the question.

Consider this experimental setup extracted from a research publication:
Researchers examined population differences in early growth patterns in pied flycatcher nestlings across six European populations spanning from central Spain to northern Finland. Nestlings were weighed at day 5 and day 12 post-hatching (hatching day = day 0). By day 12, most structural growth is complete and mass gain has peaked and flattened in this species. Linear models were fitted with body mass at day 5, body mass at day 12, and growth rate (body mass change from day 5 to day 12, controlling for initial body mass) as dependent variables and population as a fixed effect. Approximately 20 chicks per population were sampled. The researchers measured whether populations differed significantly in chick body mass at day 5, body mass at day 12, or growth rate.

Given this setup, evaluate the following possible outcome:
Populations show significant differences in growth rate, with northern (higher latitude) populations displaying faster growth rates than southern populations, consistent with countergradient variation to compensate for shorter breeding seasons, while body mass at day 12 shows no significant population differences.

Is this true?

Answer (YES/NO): NO